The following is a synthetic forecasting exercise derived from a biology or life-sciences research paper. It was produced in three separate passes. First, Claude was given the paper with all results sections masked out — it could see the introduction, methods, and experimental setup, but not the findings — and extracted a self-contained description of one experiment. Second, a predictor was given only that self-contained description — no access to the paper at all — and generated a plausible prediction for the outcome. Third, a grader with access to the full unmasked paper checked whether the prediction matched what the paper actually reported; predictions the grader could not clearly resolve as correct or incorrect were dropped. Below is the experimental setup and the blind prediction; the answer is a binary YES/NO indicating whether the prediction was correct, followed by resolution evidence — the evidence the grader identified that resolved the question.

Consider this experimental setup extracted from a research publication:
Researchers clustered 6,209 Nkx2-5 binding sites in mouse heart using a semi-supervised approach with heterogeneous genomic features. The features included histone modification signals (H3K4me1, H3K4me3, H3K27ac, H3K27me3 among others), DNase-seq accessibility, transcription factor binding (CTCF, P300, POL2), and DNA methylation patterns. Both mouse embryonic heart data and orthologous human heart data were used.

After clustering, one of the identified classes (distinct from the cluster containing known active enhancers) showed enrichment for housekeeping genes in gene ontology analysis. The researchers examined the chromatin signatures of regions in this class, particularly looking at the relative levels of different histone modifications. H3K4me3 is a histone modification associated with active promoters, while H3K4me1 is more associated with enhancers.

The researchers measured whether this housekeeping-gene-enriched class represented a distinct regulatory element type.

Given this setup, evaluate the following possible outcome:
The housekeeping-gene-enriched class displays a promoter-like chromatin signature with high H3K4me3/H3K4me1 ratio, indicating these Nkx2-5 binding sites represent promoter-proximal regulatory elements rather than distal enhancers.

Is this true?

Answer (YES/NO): YES